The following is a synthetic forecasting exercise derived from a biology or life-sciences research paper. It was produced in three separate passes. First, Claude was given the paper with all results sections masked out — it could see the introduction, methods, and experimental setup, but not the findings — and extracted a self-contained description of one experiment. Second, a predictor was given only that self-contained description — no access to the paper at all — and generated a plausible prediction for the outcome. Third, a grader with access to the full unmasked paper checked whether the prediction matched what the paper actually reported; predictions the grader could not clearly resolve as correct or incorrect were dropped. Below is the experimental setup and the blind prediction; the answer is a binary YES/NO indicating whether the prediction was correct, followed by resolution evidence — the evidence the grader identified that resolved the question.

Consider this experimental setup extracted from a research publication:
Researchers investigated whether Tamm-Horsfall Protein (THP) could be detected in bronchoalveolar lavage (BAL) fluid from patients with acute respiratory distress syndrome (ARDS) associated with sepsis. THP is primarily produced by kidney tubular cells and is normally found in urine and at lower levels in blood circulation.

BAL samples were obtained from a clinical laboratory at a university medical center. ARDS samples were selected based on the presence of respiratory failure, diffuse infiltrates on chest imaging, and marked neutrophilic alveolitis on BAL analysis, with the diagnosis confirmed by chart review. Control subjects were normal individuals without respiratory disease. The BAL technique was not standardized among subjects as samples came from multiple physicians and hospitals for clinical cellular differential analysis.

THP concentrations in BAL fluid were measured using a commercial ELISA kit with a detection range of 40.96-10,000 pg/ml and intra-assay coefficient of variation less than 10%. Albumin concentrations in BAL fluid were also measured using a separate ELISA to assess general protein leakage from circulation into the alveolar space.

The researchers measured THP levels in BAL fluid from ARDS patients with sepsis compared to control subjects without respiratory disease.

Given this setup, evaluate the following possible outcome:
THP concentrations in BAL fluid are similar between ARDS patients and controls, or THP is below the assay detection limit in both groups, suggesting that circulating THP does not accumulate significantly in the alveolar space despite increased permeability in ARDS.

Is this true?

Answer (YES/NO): NO